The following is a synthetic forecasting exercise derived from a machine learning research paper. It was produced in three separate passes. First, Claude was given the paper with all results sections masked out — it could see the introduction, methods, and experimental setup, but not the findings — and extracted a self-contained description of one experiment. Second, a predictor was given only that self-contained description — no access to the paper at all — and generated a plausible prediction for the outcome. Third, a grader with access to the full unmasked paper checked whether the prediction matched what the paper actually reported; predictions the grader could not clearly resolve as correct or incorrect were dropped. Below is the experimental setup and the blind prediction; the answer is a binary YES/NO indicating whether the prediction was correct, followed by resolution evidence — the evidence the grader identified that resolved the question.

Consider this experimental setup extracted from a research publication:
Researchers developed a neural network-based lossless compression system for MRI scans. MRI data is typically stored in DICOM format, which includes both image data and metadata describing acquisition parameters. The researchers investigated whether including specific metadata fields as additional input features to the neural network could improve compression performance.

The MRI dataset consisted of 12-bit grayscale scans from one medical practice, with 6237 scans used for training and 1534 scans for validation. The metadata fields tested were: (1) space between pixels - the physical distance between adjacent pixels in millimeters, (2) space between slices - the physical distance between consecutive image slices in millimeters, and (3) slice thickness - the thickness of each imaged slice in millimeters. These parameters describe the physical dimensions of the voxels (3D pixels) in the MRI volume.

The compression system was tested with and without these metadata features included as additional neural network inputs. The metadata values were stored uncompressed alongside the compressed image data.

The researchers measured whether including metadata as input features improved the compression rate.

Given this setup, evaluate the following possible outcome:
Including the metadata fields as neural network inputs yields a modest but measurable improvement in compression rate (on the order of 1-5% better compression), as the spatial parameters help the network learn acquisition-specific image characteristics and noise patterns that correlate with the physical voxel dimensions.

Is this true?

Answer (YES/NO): YES